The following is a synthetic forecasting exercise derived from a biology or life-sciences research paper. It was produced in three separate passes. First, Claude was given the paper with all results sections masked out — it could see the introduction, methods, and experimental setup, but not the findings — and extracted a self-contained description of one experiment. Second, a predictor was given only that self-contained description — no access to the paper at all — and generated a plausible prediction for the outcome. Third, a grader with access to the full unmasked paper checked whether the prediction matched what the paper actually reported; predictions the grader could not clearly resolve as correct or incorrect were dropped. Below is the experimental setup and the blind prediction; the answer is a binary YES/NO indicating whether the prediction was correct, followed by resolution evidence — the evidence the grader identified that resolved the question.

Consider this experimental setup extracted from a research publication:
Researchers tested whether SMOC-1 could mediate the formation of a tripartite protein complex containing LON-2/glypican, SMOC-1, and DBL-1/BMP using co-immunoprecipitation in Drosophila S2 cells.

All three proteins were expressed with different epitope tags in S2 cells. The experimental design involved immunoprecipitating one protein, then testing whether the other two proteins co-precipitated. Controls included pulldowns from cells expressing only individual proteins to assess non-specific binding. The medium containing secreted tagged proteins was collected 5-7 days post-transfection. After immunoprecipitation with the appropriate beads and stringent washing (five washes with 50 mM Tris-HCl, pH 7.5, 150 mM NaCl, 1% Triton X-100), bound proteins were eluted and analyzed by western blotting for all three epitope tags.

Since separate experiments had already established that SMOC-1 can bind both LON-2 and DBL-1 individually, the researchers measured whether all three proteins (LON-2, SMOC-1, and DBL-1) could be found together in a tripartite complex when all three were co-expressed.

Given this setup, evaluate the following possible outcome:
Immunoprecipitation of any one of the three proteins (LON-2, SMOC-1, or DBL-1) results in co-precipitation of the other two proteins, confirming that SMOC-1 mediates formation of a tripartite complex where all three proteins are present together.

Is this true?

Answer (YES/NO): NO